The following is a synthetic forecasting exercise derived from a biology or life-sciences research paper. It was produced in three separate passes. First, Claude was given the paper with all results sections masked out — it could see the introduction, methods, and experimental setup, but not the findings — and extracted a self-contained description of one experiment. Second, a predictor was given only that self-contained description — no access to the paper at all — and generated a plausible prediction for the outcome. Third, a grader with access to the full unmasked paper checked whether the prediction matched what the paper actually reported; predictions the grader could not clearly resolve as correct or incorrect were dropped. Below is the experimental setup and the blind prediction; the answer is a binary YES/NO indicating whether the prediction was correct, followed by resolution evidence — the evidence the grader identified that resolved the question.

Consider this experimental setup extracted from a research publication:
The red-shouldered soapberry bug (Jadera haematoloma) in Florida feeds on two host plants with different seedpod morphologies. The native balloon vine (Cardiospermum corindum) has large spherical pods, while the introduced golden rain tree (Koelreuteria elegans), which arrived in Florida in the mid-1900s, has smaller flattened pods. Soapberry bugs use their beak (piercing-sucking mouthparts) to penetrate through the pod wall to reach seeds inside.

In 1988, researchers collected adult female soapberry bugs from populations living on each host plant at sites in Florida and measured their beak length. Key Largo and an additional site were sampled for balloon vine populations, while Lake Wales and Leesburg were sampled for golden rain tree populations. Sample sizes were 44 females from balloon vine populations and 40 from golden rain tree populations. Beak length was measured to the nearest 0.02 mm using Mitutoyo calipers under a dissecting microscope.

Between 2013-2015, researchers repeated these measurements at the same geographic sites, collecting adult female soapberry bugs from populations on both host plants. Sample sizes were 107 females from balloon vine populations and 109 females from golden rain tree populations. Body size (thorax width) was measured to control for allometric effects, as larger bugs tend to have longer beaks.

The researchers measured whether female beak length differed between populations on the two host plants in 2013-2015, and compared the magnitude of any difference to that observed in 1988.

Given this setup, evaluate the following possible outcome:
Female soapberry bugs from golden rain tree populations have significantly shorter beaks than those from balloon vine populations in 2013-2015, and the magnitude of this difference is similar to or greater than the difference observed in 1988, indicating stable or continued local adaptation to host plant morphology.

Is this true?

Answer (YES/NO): NO